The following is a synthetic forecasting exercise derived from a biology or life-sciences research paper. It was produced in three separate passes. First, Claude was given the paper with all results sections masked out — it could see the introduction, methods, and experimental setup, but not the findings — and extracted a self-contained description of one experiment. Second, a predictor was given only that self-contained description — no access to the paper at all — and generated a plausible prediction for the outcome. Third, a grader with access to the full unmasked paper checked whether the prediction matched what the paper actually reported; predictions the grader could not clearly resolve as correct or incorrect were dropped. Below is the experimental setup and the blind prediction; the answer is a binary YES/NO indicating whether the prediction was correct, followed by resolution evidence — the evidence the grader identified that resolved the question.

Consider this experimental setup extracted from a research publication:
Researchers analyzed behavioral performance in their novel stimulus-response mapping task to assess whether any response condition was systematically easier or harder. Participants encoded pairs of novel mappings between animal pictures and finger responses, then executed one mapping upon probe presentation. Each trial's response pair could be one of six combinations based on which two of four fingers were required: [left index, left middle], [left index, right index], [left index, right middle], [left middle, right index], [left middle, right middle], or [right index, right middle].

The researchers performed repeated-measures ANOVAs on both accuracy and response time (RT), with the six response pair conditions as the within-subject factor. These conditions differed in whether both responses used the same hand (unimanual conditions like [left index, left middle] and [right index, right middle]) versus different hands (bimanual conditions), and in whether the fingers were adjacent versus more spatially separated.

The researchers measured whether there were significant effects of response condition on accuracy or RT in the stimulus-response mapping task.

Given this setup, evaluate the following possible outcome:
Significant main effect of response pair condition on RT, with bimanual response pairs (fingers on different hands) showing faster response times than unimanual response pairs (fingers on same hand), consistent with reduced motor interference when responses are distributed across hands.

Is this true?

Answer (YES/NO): NO